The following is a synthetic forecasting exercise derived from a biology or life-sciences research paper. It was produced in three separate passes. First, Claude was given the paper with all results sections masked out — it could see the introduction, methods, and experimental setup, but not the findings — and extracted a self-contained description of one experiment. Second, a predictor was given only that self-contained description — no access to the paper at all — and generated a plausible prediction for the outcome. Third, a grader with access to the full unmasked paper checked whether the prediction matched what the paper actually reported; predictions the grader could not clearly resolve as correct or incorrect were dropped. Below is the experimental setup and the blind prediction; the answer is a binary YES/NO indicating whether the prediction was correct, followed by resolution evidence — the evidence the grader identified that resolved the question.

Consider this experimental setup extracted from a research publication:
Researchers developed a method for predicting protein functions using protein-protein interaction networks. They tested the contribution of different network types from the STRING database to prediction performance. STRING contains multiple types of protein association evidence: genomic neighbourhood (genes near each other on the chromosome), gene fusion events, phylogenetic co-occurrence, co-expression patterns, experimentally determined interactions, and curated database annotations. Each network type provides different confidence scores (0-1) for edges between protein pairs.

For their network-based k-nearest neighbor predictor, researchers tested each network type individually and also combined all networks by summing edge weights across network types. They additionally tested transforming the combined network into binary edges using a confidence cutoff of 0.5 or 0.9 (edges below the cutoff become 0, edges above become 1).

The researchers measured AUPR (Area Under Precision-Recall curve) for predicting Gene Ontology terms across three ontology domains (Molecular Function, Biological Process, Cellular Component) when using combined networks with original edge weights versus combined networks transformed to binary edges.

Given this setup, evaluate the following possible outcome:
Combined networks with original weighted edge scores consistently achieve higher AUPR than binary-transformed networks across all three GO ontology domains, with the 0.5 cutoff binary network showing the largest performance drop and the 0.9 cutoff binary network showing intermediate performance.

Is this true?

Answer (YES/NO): NO